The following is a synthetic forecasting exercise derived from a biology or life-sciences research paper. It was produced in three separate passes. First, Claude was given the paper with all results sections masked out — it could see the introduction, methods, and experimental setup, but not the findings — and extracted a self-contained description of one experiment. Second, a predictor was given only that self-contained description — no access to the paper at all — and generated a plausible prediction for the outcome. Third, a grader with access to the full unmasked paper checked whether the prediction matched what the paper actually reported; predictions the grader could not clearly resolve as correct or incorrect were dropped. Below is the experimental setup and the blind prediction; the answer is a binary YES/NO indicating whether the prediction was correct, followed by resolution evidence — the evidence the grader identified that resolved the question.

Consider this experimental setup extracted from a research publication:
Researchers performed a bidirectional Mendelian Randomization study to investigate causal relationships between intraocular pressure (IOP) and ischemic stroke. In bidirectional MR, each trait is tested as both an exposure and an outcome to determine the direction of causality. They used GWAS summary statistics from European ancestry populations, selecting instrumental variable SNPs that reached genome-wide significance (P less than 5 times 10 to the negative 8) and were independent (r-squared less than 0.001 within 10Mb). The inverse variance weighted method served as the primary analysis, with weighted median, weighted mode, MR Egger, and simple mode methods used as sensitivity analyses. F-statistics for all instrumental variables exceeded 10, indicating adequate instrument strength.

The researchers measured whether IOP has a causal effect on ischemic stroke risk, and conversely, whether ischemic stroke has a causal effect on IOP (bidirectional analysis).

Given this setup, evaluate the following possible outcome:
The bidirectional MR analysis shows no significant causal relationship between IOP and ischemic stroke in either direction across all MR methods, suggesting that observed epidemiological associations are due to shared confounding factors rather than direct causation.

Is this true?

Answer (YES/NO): NO